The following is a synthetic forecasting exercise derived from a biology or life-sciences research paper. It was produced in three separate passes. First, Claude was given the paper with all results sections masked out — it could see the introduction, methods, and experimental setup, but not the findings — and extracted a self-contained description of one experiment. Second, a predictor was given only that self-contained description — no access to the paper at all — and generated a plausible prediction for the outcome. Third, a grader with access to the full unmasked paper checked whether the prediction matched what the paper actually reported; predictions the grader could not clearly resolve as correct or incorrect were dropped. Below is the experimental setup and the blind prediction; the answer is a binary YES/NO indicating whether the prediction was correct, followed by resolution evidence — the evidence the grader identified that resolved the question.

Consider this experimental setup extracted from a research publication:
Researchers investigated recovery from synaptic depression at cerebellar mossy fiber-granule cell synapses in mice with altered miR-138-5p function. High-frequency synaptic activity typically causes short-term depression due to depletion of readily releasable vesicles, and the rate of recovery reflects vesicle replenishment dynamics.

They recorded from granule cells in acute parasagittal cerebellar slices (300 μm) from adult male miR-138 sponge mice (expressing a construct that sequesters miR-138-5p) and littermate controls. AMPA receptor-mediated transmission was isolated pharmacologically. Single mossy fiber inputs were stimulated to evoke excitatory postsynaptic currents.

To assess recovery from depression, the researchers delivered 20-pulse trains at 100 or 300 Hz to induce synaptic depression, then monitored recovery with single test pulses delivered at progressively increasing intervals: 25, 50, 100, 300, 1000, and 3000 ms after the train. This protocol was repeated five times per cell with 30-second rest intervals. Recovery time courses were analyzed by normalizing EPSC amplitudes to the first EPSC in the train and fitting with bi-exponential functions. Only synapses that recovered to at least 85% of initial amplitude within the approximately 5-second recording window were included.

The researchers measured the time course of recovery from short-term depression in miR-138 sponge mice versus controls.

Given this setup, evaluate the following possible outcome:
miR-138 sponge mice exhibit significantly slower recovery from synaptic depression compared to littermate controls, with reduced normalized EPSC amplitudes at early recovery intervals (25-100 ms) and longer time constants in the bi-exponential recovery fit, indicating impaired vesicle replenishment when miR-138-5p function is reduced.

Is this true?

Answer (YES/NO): NO